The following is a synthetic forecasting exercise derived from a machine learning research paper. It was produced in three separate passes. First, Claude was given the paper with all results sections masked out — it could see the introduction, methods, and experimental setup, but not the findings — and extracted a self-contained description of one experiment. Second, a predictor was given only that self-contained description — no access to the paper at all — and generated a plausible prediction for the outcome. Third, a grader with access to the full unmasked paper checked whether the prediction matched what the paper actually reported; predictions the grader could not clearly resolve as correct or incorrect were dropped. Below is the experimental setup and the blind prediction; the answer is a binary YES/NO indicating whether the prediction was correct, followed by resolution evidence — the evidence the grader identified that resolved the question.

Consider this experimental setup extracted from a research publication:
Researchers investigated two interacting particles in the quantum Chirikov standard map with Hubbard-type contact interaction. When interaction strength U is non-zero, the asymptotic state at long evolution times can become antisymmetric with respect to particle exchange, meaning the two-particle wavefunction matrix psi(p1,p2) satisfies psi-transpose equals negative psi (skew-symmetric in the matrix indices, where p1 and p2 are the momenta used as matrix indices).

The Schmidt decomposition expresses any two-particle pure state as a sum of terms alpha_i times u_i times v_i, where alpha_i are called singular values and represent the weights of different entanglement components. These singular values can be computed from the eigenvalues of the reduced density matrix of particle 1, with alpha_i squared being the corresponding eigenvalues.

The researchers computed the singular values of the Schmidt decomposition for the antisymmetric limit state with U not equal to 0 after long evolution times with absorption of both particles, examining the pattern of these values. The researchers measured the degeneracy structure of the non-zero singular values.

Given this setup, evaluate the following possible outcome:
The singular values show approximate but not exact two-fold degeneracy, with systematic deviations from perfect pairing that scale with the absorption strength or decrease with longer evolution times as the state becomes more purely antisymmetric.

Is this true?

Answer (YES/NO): NO